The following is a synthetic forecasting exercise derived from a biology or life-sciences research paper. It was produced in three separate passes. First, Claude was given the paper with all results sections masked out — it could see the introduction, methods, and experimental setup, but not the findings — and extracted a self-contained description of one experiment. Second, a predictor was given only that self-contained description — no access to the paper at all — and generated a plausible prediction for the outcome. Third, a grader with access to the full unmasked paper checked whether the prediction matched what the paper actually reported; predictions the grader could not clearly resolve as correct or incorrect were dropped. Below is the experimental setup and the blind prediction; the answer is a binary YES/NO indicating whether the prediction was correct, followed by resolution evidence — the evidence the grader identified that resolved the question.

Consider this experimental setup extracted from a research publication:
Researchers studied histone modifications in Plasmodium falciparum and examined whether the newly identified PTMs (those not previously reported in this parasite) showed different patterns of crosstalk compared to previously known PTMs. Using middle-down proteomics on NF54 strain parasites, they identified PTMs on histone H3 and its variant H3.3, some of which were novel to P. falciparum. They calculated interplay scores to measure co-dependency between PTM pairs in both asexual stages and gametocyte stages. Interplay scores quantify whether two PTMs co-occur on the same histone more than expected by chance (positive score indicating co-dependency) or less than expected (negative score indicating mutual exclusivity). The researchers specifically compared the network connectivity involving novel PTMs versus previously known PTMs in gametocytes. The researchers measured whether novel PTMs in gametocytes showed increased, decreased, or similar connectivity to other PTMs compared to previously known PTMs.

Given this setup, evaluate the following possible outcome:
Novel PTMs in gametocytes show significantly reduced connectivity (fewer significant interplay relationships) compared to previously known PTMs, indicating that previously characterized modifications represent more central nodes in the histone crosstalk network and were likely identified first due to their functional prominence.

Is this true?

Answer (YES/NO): NO